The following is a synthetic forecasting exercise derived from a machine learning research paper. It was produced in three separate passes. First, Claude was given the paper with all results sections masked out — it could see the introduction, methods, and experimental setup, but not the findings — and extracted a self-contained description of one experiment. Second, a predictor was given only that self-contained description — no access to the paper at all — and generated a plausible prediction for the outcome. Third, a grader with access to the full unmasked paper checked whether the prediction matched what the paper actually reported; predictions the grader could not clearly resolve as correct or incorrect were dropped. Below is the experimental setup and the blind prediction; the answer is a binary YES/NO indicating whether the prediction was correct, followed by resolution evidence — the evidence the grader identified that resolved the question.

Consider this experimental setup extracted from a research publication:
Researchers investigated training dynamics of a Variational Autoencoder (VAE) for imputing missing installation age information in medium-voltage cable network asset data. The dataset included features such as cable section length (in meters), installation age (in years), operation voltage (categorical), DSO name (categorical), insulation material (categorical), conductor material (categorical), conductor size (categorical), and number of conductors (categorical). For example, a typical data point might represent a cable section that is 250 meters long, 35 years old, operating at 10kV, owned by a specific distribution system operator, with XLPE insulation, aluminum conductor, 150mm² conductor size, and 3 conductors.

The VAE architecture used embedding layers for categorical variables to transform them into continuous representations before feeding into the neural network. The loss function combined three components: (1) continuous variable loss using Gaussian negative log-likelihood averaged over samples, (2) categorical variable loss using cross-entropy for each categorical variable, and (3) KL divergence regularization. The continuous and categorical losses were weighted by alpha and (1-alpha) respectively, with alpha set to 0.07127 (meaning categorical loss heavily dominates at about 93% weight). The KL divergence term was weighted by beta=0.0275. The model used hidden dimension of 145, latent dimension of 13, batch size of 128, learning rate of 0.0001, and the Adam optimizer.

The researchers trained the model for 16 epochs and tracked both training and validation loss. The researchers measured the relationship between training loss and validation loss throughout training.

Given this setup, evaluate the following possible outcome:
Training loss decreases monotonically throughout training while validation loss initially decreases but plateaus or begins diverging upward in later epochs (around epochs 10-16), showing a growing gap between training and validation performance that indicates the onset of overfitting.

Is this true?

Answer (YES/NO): NO